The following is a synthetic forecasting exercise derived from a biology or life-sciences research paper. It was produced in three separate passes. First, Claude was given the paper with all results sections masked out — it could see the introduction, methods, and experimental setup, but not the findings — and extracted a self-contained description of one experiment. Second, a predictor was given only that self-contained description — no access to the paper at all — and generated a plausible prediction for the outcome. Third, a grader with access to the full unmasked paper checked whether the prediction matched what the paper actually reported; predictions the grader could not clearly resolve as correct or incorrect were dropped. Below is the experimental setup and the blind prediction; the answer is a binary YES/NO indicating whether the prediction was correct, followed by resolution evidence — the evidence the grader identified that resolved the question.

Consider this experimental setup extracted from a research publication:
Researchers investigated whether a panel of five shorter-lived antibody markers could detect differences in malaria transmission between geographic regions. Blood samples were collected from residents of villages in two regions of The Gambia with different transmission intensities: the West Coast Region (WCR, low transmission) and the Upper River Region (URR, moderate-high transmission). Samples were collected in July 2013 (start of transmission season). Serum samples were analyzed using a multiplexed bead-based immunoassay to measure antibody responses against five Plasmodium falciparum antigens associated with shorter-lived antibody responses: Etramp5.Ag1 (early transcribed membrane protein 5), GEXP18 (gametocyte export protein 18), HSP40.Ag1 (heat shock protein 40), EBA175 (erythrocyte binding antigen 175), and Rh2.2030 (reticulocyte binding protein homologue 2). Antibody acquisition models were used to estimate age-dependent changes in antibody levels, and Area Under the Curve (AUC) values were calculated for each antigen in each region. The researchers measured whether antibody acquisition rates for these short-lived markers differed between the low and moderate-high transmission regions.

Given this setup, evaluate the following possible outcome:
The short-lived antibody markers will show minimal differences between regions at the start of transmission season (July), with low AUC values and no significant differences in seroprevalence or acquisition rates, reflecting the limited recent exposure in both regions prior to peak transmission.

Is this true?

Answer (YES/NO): NO